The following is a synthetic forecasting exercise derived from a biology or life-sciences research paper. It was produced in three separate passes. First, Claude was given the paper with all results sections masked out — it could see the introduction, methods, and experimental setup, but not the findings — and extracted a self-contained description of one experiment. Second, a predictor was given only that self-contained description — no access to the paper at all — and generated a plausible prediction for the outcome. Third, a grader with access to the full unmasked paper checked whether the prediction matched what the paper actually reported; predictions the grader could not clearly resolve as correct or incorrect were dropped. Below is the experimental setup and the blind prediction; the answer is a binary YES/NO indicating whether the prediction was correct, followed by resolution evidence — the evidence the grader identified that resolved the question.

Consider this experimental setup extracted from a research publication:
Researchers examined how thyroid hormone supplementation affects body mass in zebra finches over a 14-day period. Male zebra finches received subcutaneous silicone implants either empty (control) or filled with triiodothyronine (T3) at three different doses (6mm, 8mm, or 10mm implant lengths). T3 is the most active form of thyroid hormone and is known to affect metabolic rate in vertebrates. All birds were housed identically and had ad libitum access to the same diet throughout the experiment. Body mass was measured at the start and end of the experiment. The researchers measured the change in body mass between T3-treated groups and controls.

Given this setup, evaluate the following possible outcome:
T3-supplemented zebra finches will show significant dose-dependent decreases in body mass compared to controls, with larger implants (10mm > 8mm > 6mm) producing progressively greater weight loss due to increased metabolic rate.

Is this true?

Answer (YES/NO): NO